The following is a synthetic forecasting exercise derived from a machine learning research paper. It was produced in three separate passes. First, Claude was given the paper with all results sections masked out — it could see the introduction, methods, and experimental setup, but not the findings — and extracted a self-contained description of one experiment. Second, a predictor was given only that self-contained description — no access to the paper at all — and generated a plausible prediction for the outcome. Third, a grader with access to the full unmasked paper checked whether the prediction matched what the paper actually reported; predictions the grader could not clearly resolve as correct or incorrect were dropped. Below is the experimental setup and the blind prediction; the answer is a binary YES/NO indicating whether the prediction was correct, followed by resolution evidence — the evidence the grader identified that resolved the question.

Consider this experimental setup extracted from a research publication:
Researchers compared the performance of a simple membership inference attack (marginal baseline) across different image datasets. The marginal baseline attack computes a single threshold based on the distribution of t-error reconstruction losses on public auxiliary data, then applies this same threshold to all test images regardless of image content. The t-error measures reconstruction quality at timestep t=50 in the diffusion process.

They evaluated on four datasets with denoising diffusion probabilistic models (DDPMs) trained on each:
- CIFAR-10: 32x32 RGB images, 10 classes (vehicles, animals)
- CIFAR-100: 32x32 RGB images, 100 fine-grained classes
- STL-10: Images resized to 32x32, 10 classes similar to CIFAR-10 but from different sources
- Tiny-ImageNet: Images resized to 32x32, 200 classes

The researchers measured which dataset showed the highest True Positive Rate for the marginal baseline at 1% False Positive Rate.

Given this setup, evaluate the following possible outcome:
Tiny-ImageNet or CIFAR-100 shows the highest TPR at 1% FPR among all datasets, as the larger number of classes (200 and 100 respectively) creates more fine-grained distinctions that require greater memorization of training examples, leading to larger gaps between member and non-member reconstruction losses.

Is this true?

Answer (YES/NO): YES